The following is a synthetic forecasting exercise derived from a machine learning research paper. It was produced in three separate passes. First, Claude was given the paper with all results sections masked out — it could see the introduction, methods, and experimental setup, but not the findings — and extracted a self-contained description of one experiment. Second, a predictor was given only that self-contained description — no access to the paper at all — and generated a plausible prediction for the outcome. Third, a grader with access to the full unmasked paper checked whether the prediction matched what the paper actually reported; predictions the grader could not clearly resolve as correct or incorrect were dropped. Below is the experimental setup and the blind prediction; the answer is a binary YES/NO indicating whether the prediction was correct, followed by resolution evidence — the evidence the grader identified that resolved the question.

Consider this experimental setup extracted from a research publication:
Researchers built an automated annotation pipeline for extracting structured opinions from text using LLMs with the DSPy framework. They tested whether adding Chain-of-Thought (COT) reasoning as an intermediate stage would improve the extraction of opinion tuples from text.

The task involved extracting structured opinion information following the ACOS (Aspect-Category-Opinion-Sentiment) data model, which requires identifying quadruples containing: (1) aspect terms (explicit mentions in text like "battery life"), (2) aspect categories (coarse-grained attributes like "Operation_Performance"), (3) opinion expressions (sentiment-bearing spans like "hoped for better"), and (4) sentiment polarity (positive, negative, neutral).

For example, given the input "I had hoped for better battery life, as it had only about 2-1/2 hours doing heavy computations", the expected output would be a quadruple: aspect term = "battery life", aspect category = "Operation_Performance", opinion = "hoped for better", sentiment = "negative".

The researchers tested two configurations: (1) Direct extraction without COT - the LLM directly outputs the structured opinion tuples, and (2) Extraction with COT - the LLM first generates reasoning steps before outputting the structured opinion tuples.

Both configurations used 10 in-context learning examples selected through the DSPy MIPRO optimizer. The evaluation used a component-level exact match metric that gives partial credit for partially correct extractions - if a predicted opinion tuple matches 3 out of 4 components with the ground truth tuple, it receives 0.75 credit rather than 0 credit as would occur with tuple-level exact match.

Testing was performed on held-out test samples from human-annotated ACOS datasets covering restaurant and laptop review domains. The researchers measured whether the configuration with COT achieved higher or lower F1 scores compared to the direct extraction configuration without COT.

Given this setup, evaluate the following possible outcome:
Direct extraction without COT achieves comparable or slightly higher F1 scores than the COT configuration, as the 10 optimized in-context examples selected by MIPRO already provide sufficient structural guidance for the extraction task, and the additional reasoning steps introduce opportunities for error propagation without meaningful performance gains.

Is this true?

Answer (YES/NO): YES